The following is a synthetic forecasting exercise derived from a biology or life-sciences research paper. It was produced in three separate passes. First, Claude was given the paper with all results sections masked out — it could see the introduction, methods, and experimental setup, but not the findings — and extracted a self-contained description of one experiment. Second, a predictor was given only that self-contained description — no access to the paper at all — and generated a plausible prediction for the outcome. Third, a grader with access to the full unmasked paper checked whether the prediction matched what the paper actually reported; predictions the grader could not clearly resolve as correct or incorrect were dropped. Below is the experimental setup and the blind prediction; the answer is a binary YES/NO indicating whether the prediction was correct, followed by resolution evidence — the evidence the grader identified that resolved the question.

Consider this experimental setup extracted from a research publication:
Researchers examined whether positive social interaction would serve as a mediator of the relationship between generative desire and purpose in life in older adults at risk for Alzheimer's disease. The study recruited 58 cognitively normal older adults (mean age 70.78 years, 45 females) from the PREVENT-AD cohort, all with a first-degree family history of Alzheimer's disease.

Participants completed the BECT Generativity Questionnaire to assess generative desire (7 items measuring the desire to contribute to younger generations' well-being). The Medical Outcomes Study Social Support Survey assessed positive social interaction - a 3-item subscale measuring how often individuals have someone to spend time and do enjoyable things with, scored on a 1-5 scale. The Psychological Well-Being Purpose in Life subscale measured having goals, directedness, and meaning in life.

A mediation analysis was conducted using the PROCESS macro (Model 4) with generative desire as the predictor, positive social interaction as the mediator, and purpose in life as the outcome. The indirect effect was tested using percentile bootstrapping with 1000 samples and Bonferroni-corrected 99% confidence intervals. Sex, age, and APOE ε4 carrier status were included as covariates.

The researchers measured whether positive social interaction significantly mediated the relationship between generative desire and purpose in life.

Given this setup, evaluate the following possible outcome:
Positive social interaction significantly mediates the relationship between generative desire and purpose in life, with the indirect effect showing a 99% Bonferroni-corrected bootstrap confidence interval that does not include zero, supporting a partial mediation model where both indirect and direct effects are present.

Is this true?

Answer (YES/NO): NO